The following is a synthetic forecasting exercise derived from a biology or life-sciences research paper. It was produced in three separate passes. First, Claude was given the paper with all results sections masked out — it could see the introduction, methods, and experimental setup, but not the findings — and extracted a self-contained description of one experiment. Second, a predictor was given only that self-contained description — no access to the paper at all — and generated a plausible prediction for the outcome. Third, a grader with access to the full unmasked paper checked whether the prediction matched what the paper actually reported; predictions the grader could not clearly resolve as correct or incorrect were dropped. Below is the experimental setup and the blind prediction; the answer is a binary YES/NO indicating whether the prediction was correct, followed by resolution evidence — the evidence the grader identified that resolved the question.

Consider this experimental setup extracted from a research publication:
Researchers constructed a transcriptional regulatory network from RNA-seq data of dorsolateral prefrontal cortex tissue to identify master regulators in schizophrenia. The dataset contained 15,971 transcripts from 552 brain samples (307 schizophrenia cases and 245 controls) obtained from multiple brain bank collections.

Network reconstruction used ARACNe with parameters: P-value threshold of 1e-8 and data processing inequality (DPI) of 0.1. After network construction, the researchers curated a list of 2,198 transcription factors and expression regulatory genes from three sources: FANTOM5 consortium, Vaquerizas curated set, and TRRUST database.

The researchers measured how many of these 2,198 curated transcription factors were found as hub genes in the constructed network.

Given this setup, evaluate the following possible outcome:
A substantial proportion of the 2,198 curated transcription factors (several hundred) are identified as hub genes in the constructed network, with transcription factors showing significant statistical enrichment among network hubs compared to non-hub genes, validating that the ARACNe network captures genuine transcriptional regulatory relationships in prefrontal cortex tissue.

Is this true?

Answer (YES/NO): NO